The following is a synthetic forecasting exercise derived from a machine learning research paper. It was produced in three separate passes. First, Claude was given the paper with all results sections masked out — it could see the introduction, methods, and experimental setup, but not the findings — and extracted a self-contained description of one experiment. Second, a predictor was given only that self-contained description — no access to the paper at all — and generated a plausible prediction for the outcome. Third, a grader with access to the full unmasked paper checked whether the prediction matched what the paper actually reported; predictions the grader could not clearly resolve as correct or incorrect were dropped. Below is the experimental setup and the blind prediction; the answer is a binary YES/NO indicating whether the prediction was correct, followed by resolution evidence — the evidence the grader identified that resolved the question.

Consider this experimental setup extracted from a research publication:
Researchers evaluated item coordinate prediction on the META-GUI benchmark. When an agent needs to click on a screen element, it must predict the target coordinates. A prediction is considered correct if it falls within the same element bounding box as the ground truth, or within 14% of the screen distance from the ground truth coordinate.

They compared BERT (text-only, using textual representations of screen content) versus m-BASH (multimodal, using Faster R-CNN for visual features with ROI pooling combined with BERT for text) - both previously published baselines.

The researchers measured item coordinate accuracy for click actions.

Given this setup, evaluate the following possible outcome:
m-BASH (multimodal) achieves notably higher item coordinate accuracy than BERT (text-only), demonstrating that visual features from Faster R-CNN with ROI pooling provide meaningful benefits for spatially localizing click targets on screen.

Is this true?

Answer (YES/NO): NO